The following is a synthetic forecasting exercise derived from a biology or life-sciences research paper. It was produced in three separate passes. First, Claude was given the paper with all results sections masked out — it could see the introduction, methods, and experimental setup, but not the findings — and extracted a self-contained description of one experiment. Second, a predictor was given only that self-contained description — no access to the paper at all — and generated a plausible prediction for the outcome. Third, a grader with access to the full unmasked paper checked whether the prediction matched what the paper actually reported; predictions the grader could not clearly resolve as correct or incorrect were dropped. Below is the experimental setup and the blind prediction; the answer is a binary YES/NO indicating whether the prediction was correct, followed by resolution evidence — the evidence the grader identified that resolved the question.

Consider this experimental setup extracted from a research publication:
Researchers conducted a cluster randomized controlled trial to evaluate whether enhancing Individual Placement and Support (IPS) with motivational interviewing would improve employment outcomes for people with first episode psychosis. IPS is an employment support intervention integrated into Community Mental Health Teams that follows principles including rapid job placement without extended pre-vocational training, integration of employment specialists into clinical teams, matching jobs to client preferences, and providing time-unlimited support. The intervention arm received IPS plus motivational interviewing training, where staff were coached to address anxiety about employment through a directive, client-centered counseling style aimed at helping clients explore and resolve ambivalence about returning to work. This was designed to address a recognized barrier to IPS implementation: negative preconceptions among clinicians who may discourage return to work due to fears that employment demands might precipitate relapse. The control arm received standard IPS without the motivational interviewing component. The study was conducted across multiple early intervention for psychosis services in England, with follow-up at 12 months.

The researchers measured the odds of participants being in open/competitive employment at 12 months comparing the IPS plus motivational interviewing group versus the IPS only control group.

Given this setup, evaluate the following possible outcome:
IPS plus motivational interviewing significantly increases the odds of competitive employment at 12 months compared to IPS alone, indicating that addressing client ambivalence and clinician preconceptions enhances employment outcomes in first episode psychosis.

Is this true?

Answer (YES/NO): YES